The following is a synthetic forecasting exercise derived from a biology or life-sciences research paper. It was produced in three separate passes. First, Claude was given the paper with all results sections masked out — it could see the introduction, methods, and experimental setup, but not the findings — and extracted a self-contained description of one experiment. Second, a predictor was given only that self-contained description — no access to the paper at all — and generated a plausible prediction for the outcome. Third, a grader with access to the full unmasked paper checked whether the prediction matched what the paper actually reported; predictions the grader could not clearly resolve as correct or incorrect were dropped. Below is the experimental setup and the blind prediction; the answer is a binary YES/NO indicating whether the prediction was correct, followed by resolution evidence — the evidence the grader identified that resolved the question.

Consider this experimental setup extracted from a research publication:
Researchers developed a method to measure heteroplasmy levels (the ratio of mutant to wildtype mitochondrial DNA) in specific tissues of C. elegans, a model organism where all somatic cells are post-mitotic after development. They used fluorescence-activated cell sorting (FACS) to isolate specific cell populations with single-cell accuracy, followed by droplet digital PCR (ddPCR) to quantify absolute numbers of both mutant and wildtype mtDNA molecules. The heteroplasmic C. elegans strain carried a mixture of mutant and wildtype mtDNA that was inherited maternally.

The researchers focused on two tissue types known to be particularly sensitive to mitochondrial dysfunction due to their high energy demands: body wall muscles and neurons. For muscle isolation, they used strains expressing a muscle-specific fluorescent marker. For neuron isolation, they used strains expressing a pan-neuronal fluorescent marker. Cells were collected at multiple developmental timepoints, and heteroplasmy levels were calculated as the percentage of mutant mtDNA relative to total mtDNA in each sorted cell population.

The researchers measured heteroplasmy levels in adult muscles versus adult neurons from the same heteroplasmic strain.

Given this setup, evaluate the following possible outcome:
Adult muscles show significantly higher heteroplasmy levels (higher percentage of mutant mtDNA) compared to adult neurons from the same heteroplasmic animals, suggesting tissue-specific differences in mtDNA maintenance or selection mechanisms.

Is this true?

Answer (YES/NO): NO